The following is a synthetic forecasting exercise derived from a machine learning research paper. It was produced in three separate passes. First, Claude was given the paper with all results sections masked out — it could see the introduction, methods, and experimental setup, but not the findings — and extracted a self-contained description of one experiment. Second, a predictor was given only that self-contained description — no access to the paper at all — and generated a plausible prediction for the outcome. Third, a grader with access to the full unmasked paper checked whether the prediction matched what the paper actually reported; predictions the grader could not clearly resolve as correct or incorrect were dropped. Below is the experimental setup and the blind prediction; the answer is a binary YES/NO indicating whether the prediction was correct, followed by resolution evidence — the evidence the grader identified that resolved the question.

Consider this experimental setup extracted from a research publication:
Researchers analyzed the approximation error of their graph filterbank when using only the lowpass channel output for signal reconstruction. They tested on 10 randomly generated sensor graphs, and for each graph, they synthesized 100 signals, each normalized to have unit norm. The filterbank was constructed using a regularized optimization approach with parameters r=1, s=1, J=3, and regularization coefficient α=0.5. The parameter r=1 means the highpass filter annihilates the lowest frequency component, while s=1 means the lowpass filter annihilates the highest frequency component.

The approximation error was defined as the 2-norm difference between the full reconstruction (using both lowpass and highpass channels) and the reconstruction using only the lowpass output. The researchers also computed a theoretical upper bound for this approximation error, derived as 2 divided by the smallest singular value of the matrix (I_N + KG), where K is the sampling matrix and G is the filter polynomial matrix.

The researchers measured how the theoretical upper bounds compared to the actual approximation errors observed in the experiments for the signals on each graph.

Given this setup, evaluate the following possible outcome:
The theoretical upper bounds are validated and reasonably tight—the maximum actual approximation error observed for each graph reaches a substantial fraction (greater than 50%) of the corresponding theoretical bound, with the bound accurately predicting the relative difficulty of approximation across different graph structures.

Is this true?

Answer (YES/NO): NO